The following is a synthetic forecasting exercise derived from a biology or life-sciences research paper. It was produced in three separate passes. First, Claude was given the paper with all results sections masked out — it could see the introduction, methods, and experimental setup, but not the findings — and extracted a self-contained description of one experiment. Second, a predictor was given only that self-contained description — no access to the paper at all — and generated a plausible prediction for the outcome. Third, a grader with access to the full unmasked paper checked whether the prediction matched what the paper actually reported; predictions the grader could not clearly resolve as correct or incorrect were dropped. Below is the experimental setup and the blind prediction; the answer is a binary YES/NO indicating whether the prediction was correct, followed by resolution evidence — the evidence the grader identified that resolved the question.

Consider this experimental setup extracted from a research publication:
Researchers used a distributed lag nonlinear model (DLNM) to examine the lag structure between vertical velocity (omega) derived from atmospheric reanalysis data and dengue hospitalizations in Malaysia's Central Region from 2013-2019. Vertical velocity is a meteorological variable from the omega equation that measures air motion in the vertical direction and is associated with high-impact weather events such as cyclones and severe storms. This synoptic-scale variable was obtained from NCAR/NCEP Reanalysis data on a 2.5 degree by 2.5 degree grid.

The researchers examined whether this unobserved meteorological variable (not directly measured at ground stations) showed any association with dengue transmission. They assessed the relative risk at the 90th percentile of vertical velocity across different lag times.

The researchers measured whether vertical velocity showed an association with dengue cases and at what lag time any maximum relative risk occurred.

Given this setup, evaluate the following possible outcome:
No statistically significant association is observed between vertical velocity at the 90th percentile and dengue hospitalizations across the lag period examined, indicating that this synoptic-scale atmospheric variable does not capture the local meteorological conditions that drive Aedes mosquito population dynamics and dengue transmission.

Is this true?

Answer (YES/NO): NO